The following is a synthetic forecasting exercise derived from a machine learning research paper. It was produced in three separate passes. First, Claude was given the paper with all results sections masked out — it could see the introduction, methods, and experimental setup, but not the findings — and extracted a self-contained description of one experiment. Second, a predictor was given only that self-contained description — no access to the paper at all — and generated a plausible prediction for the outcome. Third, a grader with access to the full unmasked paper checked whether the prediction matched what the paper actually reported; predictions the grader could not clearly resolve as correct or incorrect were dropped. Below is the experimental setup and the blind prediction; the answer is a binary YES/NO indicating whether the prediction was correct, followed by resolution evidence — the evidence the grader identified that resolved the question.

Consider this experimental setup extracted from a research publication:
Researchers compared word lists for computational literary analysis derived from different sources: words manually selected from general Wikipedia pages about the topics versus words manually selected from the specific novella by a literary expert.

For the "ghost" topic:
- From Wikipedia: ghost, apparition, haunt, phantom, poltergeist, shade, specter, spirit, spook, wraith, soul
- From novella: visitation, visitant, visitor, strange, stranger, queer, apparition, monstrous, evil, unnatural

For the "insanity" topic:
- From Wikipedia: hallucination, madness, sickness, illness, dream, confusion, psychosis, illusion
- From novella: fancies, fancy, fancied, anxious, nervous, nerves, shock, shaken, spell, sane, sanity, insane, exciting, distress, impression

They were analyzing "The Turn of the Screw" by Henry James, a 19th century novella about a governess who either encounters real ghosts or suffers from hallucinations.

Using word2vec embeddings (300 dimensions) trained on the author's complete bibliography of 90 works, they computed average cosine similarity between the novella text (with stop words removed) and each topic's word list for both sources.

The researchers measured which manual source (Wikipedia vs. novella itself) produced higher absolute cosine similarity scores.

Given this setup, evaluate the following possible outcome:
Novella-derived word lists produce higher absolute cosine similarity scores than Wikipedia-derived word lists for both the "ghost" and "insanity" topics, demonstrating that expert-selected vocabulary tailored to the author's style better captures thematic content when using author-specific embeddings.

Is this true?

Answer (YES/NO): YES